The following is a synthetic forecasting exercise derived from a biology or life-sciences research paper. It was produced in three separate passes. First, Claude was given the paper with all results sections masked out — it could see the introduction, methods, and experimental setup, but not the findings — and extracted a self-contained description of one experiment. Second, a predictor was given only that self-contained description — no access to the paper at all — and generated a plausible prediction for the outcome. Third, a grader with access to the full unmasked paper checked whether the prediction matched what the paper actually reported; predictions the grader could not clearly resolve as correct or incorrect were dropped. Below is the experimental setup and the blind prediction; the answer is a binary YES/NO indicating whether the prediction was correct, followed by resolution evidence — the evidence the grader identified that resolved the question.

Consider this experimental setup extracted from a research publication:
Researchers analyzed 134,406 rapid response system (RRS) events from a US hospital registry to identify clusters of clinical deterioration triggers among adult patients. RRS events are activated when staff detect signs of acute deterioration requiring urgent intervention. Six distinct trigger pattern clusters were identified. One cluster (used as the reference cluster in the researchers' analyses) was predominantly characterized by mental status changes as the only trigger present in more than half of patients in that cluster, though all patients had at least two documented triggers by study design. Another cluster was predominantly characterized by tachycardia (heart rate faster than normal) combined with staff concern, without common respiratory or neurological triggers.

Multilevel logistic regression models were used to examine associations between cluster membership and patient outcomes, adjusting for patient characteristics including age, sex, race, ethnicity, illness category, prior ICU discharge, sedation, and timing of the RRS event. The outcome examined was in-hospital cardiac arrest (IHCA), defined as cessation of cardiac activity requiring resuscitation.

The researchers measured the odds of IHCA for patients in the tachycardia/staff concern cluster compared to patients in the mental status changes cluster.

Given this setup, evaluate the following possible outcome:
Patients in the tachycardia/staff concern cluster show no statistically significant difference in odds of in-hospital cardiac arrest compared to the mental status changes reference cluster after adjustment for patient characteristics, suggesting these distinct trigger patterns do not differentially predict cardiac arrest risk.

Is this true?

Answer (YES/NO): NO